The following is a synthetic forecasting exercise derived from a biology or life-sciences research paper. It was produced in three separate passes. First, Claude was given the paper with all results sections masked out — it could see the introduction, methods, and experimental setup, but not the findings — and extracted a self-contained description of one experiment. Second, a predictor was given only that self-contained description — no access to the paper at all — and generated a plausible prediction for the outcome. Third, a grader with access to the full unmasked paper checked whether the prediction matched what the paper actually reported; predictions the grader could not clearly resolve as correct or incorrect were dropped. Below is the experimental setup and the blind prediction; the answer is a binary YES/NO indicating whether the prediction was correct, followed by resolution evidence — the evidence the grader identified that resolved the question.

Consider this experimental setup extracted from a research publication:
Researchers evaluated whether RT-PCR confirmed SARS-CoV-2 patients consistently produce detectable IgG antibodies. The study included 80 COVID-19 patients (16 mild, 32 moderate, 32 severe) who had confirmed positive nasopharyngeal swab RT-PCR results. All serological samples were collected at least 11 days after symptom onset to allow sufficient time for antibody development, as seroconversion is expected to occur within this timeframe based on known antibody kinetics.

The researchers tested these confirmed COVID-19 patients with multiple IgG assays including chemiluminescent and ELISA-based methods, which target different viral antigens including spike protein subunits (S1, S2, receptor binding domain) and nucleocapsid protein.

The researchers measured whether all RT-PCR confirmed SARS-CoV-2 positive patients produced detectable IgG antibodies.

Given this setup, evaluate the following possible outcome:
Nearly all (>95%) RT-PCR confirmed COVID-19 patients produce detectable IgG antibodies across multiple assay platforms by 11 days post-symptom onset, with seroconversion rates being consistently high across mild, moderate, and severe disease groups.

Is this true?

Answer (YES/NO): NO